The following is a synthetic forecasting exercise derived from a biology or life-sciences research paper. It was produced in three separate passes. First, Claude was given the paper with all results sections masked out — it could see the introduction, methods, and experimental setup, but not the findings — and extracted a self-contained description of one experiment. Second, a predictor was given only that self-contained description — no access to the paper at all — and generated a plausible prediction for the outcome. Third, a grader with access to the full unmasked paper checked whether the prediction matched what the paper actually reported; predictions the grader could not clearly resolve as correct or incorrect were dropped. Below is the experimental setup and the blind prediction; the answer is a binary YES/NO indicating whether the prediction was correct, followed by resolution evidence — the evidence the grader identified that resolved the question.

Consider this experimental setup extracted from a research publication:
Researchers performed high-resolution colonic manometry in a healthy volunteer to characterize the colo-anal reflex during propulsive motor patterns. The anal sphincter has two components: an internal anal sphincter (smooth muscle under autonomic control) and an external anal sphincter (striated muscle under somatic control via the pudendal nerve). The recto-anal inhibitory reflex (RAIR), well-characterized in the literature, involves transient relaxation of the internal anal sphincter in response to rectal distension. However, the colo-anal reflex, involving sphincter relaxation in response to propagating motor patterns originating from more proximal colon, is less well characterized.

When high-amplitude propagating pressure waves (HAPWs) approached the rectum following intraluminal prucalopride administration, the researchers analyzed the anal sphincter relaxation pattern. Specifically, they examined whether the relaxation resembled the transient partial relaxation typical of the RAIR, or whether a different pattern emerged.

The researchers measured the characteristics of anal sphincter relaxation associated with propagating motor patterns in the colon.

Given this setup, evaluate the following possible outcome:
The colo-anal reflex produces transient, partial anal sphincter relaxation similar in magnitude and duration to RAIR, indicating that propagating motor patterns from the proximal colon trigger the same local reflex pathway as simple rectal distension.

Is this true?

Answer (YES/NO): NO